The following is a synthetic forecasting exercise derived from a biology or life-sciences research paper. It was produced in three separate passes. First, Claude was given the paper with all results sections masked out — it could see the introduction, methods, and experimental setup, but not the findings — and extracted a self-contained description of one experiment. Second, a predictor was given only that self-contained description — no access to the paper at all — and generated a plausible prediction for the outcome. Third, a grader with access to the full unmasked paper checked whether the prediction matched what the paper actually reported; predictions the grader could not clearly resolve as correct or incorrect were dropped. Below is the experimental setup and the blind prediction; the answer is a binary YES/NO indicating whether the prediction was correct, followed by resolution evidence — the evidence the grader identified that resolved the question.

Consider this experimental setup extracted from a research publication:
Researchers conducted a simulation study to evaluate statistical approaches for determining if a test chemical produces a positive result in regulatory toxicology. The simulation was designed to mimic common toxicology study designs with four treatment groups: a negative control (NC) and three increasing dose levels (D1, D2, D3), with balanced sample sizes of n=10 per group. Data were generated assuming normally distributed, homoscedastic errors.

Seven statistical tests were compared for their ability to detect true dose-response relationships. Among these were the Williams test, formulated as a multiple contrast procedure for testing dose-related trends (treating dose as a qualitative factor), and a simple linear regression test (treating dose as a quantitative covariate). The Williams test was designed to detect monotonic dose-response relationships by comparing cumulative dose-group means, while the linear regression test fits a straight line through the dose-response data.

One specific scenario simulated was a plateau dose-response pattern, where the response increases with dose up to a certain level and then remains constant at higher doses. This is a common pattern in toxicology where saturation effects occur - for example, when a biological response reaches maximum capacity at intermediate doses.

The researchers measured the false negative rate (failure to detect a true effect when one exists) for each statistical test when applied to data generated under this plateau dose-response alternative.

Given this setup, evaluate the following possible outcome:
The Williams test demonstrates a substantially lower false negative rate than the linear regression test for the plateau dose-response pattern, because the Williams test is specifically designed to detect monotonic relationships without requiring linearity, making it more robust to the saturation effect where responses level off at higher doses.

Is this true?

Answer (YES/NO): YES